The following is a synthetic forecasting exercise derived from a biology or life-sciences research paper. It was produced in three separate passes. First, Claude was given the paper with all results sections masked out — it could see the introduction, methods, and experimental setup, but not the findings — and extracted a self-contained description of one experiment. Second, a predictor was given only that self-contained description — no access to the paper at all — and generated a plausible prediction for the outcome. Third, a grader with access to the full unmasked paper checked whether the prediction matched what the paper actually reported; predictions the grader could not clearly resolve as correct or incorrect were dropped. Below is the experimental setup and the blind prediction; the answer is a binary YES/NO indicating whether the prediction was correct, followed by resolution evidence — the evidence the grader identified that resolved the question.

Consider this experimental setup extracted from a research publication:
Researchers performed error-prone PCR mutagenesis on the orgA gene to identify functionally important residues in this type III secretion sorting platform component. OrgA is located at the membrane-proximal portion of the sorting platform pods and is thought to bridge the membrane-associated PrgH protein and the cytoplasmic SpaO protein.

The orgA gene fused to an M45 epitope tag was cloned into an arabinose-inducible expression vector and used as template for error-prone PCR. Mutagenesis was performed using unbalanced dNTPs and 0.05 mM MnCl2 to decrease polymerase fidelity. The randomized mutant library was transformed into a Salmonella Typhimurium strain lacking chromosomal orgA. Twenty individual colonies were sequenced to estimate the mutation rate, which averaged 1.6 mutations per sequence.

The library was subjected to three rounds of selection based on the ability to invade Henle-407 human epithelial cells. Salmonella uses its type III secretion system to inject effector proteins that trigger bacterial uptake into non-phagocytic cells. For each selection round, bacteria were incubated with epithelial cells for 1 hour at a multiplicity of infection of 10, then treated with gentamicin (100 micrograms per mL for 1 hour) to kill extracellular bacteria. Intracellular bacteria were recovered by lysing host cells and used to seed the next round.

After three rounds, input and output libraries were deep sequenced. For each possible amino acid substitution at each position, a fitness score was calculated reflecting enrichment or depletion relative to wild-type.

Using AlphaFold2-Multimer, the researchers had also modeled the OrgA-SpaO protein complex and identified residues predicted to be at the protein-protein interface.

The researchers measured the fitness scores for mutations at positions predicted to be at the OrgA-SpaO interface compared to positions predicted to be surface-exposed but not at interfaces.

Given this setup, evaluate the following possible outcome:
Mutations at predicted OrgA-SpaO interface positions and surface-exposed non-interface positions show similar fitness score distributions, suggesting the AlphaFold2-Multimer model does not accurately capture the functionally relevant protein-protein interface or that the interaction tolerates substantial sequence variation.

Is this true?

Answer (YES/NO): YES